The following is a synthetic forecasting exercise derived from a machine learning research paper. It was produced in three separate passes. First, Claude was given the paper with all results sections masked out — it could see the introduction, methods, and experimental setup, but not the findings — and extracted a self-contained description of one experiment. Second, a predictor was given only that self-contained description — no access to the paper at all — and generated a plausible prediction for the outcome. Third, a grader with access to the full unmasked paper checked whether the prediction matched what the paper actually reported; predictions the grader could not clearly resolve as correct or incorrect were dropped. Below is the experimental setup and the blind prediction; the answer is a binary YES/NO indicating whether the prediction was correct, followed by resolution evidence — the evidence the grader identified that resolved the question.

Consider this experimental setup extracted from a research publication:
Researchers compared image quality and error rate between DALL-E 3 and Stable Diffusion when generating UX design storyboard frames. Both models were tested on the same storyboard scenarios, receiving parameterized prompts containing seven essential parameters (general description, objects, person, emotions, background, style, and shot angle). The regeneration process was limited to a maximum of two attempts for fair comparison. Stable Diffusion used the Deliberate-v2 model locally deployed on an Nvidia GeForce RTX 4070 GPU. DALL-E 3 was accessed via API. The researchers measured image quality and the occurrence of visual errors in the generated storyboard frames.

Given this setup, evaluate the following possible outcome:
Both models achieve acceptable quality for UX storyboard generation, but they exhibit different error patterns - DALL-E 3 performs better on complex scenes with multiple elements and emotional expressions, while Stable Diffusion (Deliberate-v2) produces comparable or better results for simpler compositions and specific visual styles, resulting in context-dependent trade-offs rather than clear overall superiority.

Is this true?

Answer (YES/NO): NO